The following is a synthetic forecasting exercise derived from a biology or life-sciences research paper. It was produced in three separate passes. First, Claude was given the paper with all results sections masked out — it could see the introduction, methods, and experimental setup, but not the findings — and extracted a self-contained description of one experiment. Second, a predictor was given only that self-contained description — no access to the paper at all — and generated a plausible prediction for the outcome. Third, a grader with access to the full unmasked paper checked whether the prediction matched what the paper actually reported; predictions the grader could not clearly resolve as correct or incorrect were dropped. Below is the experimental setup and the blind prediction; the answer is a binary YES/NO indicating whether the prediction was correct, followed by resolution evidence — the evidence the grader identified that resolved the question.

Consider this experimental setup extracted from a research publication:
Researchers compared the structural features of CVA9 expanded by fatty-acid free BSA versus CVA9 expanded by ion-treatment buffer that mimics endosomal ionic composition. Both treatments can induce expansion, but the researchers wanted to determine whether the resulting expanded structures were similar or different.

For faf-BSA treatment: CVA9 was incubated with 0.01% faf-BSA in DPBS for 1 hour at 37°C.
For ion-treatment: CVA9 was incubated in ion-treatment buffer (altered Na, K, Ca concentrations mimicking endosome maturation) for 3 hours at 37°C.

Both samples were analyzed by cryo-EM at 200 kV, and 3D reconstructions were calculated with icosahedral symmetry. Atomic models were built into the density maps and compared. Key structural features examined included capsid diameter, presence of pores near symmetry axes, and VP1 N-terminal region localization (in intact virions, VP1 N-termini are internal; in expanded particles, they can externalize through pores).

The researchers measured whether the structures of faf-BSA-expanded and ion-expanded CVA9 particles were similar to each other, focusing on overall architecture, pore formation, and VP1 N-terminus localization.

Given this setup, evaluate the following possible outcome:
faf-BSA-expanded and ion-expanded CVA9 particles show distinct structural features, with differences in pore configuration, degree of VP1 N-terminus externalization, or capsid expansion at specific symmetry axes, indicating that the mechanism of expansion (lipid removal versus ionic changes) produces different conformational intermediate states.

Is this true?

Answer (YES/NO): YES